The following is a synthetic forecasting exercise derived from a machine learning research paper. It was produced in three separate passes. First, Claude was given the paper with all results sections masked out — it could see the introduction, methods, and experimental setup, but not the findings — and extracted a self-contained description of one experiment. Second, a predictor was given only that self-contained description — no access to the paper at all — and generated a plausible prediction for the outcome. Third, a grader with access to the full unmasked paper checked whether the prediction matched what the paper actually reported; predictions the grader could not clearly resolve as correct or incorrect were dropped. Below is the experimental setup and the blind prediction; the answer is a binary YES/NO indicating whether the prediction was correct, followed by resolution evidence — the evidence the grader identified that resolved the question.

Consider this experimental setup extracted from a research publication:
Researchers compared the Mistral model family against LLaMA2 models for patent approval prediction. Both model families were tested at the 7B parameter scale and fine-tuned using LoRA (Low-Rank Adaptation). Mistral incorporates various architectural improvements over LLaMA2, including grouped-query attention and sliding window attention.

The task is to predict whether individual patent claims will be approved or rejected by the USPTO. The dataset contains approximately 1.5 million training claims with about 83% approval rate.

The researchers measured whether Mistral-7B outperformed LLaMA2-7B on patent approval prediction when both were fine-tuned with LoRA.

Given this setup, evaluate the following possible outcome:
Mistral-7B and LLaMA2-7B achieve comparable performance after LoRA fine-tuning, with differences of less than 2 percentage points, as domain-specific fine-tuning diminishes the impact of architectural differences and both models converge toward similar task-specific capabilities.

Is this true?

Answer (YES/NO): YES